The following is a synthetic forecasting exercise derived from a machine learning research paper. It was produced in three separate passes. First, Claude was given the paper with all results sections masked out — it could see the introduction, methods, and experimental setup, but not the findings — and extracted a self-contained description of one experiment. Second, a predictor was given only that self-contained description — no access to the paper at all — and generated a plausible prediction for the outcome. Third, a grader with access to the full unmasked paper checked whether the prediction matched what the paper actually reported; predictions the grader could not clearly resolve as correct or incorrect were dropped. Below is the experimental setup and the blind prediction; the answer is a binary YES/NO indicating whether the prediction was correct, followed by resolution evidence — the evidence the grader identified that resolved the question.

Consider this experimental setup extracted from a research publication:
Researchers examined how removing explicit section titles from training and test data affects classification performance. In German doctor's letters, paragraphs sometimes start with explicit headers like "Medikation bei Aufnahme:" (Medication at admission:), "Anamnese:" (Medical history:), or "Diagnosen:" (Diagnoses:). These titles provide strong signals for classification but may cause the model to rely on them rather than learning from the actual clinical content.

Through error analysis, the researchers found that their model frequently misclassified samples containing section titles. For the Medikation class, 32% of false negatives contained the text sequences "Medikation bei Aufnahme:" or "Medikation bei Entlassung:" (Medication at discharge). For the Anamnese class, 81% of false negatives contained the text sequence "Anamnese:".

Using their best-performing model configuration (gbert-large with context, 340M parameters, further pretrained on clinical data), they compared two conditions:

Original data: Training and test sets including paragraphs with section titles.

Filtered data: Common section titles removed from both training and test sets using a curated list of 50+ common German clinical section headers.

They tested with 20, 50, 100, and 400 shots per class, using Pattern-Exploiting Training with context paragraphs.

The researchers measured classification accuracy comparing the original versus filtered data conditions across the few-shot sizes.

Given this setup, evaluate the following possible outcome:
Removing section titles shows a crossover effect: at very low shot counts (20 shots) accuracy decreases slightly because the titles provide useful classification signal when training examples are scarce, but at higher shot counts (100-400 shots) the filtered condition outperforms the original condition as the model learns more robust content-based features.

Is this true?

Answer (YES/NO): NO